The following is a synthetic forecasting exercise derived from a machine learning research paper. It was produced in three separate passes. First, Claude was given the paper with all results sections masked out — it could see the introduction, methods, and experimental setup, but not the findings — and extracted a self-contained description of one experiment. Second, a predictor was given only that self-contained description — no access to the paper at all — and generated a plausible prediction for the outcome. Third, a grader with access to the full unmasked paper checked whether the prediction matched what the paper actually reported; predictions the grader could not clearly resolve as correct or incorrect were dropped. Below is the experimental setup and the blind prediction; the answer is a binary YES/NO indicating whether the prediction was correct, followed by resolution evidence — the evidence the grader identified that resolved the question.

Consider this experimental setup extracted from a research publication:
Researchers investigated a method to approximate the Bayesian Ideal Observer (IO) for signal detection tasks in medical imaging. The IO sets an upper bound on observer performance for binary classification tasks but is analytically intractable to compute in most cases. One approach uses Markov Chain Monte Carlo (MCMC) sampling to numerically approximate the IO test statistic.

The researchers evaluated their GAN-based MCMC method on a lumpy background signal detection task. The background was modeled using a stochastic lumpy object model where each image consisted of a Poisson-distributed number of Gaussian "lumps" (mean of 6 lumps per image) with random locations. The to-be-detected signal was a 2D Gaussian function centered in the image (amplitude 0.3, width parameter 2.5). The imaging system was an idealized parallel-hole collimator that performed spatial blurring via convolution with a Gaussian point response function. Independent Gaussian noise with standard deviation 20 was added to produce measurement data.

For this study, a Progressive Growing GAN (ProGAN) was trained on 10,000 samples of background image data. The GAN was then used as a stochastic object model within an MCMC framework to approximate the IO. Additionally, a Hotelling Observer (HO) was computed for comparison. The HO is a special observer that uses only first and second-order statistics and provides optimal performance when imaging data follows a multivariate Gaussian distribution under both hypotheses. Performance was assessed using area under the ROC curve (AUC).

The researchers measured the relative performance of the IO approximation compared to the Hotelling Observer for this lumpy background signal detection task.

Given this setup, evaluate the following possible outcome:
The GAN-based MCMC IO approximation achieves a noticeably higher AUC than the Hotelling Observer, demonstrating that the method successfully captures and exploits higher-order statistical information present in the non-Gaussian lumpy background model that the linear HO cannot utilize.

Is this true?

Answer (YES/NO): YES